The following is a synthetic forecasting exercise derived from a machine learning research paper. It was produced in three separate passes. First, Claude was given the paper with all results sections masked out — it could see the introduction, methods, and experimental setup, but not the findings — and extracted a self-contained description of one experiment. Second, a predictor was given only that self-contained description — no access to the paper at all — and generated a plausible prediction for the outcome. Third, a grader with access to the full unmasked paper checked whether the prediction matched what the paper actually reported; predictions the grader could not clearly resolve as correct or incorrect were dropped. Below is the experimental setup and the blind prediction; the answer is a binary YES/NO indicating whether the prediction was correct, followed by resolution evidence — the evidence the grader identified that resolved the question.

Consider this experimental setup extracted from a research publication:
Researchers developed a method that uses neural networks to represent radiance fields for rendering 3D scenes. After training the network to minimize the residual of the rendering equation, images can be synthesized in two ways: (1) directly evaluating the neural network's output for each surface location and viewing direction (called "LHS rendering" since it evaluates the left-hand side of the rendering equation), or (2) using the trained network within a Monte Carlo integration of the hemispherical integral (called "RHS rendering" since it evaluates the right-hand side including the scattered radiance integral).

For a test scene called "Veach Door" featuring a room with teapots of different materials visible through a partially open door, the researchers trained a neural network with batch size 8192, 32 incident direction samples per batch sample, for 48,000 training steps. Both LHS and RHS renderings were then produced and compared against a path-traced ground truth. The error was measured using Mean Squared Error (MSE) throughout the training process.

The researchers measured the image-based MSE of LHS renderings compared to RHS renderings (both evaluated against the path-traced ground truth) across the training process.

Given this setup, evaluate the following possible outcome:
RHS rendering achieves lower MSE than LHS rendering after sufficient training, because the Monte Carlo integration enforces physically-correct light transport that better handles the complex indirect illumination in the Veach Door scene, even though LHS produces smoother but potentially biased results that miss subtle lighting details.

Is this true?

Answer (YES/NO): NO